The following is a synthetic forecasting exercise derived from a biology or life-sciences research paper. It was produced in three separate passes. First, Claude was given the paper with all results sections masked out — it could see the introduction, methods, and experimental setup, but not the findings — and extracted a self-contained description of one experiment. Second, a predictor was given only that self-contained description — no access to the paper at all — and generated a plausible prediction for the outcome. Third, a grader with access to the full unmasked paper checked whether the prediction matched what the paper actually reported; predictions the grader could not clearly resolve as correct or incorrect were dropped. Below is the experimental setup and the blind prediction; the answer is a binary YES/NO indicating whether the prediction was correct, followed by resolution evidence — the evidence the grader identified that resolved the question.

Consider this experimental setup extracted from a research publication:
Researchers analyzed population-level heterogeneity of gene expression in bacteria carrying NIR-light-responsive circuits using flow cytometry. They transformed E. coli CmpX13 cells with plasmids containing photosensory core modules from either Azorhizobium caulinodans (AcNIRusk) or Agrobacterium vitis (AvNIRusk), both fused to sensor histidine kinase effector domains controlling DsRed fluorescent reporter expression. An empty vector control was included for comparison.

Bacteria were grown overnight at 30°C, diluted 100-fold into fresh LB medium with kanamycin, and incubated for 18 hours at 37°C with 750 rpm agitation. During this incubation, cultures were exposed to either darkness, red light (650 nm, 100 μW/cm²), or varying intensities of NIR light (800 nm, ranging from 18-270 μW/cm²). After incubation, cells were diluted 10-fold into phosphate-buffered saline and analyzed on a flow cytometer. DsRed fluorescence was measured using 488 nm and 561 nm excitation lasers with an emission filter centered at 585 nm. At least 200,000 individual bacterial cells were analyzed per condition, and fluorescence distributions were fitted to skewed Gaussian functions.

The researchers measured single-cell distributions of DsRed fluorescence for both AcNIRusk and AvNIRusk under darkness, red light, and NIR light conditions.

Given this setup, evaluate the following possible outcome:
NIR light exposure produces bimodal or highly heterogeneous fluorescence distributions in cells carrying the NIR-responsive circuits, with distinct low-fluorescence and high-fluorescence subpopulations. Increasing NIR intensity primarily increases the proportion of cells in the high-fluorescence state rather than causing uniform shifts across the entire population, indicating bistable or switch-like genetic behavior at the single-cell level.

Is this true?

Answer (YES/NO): NO